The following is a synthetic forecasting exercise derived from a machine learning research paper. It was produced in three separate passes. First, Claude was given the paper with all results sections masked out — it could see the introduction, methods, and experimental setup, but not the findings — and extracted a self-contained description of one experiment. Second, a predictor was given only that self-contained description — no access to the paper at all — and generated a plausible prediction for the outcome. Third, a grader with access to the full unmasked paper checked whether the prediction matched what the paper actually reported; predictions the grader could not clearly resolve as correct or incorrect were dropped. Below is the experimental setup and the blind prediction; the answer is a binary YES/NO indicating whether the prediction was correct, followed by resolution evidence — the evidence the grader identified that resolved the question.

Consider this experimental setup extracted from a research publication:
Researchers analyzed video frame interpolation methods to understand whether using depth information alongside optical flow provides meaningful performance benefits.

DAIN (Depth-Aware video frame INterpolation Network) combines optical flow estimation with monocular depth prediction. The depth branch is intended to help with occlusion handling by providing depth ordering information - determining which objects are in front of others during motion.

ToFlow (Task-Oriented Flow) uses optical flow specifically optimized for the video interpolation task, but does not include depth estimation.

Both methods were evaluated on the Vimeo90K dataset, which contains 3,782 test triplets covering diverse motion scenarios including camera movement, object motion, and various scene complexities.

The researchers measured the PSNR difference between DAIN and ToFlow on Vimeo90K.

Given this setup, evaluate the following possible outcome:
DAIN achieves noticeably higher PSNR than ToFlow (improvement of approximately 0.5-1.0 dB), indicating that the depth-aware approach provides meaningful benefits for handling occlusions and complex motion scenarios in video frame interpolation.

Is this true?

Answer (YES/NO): YES